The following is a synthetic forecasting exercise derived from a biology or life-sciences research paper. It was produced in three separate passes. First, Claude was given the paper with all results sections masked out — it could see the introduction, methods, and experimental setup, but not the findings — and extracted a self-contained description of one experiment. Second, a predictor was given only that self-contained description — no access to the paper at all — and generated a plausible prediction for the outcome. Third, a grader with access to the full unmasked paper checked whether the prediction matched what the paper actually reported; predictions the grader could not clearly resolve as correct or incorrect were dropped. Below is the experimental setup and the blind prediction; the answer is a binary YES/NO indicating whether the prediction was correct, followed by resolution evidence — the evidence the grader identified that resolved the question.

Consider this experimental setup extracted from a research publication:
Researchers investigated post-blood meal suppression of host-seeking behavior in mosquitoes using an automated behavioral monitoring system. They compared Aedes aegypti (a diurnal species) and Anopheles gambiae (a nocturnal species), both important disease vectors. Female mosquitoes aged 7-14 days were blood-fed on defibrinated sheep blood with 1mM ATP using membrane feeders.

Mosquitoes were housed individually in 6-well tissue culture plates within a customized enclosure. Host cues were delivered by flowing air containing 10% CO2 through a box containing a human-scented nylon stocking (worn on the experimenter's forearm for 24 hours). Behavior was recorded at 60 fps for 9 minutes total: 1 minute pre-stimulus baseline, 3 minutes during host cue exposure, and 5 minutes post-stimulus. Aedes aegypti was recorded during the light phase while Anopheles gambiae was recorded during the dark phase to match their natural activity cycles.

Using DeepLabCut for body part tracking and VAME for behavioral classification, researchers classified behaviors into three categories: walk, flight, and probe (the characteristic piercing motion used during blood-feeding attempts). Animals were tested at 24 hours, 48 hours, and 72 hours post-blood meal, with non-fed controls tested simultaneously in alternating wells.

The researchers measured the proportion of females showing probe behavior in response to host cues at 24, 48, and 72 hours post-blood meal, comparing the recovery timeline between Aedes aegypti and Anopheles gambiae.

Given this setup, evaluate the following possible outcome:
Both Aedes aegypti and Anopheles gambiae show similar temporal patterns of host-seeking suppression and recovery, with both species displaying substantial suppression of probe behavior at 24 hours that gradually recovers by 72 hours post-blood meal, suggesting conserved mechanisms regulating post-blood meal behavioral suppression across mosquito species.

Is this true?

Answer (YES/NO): NO